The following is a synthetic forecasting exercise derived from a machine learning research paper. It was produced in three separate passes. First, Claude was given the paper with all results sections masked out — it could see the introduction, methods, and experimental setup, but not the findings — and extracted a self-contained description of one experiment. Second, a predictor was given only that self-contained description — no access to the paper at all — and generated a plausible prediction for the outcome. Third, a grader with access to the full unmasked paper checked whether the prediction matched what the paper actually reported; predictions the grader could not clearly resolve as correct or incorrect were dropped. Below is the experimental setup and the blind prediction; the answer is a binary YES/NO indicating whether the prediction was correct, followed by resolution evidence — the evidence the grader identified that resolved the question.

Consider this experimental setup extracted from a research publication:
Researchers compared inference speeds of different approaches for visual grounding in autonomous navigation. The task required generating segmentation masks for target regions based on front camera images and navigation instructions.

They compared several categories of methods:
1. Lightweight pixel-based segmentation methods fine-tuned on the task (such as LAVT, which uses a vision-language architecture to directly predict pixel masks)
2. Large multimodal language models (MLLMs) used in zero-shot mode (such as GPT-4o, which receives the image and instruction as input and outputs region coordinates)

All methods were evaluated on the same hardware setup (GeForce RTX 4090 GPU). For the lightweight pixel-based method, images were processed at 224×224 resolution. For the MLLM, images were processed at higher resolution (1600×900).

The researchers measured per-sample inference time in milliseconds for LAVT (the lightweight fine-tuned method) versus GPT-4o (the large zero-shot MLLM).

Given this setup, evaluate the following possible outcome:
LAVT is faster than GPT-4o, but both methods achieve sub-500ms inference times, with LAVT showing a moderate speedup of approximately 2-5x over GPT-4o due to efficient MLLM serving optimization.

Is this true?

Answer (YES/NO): NO